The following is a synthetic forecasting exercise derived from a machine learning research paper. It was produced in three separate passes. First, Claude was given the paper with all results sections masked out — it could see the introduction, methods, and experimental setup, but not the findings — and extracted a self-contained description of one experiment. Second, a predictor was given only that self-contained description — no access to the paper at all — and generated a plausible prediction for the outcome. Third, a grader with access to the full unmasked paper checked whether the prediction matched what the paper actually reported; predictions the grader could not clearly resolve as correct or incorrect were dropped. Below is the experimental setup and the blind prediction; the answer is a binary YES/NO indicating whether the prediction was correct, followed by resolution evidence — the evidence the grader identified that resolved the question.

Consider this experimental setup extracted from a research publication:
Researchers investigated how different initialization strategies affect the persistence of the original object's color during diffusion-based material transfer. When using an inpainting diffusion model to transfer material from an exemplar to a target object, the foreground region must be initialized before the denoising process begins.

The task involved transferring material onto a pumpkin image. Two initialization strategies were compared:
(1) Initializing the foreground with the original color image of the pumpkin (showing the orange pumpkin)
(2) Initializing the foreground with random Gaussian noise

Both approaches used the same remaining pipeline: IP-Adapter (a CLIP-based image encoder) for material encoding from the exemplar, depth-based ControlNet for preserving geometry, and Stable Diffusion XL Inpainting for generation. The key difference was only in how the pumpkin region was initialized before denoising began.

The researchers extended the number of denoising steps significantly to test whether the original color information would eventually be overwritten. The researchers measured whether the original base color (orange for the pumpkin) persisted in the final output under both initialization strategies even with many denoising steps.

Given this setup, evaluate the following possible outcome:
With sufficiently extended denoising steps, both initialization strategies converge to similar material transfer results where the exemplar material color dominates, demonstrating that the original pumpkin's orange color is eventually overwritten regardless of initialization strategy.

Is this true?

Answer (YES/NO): NO